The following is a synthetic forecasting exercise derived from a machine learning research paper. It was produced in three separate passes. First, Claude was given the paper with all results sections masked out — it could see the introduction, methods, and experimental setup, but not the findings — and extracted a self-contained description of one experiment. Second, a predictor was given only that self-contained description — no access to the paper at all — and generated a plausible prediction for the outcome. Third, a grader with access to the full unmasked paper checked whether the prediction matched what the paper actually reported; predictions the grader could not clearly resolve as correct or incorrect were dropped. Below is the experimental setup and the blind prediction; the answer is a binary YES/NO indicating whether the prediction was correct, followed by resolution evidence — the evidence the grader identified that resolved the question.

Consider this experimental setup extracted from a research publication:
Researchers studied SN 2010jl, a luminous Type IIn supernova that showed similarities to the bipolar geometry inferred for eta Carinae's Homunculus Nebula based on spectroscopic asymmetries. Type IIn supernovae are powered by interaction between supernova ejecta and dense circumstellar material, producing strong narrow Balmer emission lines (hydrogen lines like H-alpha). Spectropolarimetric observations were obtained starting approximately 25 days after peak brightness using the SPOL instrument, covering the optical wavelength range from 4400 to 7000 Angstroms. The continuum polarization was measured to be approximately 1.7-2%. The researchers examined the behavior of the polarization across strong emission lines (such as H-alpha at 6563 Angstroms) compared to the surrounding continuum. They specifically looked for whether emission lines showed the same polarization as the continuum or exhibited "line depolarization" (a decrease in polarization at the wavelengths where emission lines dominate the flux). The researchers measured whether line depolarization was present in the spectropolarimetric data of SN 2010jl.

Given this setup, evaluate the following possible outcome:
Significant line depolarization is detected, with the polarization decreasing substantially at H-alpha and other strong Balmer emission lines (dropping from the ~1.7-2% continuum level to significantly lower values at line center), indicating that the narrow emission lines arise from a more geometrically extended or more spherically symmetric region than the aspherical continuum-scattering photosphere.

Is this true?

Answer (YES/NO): YES